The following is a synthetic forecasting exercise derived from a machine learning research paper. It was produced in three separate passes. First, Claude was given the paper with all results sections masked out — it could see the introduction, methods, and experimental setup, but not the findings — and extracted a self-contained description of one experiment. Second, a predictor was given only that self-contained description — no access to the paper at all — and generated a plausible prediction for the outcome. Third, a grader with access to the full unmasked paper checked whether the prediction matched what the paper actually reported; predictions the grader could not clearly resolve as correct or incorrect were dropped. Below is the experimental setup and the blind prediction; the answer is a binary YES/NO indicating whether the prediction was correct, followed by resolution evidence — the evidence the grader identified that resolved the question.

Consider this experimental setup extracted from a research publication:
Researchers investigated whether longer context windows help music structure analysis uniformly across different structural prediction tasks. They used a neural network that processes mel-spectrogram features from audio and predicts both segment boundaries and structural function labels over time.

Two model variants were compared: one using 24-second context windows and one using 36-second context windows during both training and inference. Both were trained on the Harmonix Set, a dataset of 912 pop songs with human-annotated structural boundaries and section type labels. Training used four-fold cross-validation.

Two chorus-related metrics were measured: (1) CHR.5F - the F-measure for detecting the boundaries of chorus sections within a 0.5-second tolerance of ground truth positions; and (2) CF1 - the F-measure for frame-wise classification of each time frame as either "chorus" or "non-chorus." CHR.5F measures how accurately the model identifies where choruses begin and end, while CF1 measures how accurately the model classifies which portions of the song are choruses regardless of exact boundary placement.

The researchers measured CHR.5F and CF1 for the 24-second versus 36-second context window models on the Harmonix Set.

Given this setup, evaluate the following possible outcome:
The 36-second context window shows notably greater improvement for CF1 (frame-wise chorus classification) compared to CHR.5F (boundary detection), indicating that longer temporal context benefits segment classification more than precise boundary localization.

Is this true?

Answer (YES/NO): NO